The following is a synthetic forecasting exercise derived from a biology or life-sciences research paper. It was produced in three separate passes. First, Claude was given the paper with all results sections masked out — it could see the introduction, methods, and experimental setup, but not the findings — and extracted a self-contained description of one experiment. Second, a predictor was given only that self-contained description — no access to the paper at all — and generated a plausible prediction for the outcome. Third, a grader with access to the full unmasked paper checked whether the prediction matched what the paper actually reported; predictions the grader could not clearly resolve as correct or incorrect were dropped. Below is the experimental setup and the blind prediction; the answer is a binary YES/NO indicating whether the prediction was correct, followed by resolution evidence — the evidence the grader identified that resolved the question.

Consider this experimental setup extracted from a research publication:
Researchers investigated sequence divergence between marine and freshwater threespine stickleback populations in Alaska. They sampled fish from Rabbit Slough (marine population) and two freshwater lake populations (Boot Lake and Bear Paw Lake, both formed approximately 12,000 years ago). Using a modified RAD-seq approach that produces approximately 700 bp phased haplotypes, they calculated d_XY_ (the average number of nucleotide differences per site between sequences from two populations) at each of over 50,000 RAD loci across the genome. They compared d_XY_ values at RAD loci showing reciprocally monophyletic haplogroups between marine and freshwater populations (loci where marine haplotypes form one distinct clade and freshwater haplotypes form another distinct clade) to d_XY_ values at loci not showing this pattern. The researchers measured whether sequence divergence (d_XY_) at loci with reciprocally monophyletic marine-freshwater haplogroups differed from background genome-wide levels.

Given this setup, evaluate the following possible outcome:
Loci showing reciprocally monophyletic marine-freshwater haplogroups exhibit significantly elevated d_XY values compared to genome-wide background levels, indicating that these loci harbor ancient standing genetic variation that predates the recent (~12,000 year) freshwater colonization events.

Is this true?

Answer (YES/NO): YES